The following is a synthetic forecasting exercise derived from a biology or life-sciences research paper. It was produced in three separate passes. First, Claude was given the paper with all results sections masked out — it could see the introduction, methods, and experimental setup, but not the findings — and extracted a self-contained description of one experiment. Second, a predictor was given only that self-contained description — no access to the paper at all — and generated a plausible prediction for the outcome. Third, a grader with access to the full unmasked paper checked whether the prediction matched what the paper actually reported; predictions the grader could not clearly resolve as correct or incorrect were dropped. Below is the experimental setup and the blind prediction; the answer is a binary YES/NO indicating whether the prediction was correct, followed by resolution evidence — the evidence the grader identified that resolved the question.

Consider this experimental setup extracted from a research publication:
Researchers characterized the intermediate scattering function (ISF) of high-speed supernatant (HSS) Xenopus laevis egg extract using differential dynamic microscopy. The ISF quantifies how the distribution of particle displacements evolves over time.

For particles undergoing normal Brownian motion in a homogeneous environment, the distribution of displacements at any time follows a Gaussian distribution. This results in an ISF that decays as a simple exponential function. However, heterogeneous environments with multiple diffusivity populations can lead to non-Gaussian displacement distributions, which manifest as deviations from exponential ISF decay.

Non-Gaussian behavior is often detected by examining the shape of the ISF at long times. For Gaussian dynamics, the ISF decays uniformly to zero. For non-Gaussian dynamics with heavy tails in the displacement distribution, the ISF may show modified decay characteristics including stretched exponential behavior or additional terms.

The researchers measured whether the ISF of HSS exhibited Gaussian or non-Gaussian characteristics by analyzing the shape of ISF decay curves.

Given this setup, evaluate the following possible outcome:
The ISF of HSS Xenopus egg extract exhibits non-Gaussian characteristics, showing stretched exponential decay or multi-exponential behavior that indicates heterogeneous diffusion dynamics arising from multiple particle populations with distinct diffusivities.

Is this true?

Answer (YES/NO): YES